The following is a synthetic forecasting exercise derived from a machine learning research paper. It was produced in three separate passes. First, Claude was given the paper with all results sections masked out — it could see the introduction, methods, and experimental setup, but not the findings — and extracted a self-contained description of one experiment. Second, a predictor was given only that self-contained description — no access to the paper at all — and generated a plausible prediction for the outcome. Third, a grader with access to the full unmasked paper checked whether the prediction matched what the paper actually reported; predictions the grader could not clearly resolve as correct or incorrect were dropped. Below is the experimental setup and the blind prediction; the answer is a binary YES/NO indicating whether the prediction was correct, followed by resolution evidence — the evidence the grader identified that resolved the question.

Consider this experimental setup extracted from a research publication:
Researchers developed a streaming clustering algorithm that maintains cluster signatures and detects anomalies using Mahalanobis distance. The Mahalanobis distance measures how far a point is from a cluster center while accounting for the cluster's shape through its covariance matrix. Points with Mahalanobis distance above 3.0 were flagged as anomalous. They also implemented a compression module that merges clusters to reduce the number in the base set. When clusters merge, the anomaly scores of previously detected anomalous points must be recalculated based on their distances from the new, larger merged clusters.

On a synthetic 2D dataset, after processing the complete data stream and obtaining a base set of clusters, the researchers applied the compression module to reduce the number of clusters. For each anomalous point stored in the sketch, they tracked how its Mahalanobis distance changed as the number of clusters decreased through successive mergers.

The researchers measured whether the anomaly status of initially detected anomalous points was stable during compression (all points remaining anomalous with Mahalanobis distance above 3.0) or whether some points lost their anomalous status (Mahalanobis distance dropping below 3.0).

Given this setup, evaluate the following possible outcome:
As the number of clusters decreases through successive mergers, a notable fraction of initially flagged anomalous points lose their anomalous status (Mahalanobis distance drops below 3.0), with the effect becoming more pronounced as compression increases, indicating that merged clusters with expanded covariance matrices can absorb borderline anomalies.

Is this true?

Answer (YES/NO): YES